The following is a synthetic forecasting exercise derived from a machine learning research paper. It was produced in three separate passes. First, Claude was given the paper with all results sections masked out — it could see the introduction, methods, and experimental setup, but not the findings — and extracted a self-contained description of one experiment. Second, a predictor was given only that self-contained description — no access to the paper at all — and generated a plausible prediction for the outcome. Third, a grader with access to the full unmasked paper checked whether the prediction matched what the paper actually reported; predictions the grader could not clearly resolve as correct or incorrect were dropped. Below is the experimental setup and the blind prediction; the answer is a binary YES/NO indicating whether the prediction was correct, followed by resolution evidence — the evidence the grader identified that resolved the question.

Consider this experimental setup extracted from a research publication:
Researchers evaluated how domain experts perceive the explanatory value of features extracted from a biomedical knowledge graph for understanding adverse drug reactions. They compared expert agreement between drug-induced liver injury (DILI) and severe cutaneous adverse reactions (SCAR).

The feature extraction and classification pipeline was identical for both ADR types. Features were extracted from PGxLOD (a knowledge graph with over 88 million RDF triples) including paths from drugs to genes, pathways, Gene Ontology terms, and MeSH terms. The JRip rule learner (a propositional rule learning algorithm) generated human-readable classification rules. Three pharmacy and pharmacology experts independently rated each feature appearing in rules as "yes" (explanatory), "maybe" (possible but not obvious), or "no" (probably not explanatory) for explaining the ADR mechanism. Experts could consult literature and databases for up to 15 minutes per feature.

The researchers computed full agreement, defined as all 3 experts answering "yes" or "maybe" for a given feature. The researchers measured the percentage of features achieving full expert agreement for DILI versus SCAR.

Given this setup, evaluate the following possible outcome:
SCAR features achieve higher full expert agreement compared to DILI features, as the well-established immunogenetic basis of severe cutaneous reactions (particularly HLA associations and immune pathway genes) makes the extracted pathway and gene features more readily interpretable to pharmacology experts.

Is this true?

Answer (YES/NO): NO